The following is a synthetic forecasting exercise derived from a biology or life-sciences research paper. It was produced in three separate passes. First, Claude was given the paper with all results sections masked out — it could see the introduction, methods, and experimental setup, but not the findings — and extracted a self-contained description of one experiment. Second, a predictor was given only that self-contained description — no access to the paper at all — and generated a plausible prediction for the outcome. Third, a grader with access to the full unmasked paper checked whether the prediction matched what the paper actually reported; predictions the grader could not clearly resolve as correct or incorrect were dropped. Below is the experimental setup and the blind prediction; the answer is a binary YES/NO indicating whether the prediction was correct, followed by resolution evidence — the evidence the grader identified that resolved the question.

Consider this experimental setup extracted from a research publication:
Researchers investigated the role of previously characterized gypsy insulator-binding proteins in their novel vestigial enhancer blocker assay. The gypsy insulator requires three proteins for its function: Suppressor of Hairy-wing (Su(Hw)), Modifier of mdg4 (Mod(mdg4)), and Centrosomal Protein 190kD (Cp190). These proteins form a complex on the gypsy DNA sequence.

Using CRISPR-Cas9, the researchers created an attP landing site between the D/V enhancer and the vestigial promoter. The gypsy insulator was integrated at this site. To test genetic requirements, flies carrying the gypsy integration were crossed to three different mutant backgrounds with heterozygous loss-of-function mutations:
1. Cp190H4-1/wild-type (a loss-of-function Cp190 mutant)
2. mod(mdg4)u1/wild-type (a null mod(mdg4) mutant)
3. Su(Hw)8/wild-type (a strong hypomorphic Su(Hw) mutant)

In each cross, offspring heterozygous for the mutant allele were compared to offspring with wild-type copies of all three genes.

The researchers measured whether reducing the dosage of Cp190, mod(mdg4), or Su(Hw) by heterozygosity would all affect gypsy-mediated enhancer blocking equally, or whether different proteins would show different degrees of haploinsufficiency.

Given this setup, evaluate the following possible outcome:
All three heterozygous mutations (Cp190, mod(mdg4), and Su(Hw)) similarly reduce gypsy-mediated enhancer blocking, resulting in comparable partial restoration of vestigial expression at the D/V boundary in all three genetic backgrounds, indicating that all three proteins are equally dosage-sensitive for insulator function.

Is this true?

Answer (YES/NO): NO